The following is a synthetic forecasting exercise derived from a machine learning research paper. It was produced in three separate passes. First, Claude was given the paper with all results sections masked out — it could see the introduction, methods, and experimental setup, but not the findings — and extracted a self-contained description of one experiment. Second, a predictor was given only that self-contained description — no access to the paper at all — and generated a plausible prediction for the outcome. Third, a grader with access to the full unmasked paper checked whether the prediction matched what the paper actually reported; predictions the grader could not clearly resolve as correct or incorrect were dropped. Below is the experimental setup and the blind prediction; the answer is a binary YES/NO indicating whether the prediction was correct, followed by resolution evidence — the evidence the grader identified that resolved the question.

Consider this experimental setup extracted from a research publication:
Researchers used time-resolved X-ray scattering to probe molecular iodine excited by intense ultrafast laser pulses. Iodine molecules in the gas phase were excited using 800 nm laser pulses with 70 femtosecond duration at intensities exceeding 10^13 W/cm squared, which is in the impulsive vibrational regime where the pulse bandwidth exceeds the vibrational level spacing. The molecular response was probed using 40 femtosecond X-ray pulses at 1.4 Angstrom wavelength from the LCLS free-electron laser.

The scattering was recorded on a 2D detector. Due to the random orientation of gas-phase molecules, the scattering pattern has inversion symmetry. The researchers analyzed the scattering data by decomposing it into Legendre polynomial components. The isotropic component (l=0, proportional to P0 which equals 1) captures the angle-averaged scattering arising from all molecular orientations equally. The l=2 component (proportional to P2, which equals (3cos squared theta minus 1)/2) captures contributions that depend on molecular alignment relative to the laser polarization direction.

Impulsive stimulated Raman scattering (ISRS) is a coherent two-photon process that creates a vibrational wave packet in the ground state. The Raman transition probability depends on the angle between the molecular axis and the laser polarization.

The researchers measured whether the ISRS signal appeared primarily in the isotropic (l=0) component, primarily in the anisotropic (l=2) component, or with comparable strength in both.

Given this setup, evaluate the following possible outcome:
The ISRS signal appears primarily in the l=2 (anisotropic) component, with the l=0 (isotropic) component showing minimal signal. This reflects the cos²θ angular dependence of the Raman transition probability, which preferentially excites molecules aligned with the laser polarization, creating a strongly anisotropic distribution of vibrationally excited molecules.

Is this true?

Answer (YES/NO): NO